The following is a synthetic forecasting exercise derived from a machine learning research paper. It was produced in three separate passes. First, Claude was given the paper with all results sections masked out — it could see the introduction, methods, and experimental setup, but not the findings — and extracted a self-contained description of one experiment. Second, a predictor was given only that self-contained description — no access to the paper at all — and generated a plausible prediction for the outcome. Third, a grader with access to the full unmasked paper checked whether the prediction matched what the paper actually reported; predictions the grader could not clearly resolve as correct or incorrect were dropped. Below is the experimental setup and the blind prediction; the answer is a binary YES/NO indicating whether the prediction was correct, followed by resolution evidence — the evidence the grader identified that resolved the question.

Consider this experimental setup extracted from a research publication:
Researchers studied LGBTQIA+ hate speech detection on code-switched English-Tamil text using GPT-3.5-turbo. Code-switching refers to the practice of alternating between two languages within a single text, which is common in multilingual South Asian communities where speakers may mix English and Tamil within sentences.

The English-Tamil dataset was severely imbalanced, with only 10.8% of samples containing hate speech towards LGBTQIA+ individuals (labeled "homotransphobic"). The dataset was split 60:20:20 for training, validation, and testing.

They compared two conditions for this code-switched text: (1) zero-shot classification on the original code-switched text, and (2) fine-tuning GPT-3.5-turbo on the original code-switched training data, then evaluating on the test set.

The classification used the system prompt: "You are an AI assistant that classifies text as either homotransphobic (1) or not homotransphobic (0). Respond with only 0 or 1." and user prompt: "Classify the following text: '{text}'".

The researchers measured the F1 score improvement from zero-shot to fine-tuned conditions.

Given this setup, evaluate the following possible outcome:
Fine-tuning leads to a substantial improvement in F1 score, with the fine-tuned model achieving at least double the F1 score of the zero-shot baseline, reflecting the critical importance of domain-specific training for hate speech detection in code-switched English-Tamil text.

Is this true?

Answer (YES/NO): NO